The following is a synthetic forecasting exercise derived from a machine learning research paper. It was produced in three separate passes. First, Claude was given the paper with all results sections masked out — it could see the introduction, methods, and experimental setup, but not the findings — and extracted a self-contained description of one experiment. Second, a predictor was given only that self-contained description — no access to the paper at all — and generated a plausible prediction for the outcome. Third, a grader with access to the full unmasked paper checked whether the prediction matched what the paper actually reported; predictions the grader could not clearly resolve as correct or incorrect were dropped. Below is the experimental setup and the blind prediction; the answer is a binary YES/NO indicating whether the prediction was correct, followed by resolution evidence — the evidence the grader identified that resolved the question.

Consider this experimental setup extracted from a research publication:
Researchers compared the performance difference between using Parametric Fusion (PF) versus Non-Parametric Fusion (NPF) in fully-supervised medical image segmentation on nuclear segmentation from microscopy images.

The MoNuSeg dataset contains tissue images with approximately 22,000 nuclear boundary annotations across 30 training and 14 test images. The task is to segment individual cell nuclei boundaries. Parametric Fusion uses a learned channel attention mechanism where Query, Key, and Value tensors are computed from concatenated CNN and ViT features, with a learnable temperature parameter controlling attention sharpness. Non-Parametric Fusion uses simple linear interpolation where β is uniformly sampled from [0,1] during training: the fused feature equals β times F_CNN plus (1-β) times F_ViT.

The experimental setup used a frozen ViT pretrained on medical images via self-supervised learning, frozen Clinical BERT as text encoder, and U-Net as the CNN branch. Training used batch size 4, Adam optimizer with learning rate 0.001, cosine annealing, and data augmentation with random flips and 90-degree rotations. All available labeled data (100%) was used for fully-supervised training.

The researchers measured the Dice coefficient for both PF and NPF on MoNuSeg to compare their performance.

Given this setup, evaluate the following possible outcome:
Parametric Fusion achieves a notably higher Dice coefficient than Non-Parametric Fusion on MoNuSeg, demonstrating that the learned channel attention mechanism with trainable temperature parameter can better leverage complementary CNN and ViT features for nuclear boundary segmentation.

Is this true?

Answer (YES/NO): NO